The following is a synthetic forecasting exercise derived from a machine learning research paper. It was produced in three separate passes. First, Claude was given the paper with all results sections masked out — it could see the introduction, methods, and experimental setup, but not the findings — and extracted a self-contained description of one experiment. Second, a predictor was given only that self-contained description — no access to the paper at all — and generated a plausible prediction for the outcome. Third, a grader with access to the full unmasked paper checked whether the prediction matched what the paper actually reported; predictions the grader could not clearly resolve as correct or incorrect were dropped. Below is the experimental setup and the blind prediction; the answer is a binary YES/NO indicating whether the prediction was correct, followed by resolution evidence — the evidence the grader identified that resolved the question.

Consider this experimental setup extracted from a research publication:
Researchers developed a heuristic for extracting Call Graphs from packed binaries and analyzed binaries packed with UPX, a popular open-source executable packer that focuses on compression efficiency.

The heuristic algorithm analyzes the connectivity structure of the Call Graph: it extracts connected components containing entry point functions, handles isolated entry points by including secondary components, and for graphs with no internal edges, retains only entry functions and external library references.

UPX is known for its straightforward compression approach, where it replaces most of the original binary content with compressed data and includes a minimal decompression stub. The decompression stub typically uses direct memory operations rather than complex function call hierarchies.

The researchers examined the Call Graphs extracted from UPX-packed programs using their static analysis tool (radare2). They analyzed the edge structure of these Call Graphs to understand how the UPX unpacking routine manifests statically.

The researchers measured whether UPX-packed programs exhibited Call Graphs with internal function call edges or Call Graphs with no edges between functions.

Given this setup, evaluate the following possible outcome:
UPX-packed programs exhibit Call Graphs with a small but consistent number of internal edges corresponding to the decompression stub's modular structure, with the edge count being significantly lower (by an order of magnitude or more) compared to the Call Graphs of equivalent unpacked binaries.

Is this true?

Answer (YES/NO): NO